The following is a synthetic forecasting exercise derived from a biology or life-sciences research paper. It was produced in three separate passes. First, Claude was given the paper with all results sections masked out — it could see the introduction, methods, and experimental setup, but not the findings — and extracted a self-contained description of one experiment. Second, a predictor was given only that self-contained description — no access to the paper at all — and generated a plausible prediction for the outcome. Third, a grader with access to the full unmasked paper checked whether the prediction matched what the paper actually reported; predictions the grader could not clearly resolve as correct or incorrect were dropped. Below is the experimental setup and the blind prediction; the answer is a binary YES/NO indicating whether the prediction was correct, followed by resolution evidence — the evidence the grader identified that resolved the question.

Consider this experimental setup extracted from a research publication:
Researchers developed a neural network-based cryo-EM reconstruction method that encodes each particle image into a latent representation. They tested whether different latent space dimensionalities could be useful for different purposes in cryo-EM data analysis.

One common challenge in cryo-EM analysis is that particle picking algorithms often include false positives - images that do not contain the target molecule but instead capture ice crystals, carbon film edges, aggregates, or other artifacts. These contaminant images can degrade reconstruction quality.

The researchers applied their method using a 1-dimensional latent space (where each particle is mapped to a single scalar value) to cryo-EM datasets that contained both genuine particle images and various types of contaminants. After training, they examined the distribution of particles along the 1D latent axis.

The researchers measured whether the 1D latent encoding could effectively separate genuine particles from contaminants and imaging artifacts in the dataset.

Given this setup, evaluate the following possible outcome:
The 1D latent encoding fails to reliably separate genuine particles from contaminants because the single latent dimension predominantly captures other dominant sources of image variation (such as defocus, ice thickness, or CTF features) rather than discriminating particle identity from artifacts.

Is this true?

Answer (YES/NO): NO